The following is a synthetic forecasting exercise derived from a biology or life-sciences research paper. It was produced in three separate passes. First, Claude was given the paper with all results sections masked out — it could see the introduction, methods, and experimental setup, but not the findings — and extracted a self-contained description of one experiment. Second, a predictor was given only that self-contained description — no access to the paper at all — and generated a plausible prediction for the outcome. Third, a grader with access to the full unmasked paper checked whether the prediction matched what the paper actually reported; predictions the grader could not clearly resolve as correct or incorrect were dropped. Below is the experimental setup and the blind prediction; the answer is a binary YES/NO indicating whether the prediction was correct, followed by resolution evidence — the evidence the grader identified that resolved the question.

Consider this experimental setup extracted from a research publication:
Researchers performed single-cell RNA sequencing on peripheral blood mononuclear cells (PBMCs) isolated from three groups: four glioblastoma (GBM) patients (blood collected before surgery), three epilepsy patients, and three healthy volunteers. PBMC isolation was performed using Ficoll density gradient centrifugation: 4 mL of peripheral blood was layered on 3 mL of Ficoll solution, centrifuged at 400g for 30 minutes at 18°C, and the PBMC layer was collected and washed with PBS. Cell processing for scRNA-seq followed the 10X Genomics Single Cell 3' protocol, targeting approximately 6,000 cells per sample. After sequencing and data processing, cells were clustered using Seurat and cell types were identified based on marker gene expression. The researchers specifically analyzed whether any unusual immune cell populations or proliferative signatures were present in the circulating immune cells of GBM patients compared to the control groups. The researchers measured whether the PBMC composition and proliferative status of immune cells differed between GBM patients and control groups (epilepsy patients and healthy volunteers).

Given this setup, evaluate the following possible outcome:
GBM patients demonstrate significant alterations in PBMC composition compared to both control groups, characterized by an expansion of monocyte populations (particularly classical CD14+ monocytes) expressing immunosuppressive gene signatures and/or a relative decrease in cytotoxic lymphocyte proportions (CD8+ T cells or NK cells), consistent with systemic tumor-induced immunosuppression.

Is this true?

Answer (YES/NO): NO